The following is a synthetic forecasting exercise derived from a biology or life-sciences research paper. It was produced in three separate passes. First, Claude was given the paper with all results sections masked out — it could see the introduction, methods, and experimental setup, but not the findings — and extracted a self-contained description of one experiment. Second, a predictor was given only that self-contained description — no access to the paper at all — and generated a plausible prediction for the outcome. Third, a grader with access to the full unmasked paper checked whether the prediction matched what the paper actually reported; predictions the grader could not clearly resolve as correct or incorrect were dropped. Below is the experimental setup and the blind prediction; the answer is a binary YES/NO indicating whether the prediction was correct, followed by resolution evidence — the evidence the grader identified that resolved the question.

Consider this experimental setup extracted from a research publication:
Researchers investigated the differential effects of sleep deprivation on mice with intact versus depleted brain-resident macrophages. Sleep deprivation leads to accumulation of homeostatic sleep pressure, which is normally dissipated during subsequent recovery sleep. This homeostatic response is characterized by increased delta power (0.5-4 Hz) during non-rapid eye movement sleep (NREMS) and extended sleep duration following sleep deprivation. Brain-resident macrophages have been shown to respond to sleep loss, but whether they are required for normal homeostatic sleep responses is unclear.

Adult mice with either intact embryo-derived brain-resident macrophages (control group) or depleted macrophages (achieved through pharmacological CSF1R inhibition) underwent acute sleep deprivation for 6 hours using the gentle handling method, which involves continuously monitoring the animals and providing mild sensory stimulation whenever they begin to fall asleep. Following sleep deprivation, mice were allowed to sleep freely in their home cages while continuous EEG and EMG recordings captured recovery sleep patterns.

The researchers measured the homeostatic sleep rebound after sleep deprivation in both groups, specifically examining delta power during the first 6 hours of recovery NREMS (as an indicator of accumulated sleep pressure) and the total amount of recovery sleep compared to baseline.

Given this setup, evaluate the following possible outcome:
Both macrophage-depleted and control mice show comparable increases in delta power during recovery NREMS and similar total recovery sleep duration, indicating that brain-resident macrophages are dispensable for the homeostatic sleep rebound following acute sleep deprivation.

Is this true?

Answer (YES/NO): NO